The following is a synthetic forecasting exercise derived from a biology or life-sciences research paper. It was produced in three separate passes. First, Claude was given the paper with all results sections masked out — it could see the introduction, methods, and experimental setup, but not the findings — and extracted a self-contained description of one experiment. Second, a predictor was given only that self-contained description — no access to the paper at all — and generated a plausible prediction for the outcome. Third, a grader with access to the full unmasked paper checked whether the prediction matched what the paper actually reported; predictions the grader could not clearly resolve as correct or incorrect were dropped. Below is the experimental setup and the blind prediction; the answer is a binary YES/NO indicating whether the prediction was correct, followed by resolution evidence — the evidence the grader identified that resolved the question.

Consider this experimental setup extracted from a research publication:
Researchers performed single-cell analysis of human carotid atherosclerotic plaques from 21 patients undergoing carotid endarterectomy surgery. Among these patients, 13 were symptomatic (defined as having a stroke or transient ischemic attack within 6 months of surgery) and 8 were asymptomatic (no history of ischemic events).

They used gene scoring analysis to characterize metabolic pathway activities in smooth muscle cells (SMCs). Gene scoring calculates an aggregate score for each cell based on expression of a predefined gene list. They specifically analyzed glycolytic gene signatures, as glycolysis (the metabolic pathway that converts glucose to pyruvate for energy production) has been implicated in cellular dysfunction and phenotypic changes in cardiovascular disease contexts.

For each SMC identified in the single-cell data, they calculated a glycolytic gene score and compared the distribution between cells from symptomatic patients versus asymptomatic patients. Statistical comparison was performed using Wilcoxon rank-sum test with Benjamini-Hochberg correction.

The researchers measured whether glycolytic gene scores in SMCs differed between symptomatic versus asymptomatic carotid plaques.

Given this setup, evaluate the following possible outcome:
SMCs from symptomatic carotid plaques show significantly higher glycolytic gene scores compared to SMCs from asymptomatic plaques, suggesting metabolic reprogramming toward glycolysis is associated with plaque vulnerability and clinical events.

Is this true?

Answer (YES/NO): YES